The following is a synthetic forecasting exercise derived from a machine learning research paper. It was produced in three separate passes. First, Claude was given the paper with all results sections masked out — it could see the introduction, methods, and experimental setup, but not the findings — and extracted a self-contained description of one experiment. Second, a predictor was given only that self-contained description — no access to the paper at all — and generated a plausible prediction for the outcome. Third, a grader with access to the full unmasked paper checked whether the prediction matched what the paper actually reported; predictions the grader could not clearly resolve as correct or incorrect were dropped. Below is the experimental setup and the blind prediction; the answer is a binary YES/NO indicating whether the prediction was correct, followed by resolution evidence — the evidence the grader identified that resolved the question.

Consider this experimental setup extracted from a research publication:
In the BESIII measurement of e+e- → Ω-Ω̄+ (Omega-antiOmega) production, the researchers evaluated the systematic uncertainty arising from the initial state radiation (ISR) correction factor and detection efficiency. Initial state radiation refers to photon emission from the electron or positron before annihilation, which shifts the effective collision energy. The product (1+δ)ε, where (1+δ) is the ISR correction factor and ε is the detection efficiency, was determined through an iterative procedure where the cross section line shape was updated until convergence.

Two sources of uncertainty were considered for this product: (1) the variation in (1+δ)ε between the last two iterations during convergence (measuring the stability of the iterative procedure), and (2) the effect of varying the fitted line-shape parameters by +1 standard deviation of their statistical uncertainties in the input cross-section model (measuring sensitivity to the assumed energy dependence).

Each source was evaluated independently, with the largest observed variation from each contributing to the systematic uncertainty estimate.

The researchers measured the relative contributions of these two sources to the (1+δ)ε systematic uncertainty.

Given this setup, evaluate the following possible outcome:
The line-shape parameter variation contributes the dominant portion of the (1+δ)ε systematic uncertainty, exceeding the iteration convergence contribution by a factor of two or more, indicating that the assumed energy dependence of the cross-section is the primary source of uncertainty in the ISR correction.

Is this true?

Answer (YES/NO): NO